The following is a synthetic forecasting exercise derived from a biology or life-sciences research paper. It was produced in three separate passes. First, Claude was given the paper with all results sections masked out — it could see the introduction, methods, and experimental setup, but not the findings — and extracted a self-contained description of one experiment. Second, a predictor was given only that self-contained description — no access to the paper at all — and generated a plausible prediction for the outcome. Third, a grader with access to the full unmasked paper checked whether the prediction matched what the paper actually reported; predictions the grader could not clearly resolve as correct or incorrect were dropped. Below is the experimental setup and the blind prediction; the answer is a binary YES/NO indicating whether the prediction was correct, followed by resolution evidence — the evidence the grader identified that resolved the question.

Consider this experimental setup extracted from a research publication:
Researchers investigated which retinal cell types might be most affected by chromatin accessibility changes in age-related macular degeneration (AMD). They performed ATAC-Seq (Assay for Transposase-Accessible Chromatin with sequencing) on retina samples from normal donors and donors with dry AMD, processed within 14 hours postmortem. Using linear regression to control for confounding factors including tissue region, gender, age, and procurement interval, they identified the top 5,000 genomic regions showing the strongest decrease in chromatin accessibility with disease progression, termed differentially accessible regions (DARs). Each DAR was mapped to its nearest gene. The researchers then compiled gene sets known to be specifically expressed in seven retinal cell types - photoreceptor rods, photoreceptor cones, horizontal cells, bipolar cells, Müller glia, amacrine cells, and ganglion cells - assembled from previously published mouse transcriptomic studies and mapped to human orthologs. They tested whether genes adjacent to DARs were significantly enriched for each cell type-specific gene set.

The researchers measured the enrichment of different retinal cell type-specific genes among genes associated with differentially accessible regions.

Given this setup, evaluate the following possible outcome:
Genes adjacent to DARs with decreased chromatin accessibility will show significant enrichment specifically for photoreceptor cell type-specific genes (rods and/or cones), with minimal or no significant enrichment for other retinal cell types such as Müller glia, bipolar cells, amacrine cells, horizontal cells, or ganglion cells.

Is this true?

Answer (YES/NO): NO